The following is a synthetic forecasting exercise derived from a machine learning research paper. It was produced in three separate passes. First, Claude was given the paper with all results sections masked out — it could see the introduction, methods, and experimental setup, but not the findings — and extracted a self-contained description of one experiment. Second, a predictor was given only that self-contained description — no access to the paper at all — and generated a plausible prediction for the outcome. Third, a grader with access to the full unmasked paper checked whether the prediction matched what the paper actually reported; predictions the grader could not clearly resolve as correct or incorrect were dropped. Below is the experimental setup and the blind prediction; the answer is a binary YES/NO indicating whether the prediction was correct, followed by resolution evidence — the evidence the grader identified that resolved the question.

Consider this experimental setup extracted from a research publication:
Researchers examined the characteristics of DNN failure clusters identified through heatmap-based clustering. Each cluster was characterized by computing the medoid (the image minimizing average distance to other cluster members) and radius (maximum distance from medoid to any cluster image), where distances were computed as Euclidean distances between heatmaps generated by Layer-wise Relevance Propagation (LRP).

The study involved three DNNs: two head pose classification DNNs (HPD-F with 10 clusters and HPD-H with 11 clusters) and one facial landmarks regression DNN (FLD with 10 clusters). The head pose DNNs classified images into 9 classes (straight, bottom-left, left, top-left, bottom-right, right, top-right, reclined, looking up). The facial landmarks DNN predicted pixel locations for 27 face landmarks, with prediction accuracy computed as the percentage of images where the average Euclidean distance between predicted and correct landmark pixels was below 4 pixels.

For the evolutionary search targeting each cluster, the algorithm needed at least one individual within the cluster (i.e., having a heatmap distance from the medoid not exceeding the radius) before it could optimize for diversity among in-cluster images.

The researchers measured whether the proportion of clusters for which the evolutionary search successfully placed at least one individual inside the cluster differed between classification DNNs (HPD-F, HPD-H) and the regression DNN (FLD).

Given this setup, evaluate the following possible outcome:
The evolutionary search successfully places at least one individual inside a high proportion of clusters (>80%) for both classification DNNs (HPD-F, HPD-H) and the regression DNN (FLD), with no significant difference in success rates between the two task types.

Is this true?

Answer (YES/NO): NO